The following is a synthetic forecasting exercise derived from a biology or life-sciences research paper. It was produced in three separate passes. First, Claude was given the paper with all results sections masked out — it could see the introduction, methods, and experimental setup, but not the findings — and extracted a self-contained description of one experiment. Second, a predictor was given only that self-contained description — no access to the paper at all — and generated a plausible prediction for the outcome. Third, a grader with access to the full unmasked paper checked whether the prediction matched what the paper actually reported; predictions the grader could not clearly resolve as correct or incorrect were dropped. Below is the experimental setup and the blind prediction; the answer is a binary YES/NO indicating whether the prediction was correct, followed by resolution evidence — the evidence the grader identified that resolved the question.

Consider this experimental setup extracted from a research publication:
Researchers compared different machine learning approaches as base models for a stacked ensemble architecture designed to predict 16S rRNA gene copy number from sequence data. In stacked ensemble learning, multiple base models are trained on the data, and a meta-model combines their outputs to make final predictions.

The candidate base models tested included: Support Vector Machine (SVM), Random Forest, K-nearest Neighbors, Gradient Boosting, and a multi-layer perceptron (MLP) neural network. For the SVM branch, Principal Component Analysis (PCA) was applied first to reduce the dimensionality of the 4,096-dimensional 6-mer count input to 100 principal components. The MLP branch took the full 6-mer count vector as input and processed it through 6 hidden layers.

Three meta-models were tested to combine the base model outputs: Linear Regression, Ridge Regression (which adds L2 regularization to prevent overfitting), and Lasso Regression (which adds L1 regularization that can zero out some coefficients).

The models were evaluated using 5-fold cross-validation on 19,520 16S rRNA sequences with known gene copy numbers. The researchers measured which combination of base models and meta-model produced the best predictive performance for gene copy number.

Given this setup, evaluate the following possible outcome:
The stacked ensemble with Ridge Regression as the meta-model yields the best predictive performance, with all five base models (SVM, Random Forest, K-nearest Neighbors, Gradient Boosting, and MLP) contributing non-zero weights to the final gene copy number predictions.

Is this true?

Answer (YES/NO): NO